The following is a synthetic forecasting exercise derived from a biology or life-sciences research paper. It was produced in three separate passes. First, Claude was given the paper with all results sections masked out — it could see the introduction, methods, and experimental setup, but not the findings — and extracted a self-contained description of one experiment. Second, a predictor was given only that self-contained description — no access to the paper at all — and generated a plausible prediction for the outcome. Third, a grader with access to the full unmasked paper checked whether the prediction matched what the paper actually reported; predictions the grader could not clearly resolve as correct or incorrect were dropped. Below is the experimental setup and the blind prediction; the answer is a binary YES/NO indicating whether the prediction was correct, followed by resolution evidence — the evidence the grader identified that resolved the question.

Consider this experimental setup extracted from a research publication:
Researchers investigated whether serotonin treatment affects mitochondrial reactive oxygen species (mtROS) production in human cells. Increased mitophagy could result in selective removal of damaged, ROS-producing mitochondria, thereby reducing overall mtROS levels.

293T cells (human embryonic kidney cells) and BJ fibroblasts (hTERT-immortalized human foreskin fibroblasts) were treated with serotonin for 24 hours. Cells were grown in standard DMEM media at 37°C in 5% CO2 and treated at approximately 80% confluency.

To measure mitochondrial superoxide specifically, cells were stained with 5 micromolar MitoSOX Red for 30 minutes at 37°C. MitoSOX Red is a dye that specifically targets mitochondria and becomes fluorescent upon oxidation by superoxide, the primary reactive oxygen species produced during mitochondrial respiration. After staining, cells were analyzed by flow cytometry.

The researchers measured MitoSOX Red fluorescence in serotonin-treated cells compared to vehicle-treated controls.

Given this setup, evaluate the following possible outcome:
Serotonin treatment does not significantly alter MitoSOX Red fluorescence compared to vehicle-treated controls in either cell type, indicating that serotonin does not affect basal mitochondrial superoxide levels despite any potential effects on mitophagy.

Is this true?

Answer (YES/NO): NO